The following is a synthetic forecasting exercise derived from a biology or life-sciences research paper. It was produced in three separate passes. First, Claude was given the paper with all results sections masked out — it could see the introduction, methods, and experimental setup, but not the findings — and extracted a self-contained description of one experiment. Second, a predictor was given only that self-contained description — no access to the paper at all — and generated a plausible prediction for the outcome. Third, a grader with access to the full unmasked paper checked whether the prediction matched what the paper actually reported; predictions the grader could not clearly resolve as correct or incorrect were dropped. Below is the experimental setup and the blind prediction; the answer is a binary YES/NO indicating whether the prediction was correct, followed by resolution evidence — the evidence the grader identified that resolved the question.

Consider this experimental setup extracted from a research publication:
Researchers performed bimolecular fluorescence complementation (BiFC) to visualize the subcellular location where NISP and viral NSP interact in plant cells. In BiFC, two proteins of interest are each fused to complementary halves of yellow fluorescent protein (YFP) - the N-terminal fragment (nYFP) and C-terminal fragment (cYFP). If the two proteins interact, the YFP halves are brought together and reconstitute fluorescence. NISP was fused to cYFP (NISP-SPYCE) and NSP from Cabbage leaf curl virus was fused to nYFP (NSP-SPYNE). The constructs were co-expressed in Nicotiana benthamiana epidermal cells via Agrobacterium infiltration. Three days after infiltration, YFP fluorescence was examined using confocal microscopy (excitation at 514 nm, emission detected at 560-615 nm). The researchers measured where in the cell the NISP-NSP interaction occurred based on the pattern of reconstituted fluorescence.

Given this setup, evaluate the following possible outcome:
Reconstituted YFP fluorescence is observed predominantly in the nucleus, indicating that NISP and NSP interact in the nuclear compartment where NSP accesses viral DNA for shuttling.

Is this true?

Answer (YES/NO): NO